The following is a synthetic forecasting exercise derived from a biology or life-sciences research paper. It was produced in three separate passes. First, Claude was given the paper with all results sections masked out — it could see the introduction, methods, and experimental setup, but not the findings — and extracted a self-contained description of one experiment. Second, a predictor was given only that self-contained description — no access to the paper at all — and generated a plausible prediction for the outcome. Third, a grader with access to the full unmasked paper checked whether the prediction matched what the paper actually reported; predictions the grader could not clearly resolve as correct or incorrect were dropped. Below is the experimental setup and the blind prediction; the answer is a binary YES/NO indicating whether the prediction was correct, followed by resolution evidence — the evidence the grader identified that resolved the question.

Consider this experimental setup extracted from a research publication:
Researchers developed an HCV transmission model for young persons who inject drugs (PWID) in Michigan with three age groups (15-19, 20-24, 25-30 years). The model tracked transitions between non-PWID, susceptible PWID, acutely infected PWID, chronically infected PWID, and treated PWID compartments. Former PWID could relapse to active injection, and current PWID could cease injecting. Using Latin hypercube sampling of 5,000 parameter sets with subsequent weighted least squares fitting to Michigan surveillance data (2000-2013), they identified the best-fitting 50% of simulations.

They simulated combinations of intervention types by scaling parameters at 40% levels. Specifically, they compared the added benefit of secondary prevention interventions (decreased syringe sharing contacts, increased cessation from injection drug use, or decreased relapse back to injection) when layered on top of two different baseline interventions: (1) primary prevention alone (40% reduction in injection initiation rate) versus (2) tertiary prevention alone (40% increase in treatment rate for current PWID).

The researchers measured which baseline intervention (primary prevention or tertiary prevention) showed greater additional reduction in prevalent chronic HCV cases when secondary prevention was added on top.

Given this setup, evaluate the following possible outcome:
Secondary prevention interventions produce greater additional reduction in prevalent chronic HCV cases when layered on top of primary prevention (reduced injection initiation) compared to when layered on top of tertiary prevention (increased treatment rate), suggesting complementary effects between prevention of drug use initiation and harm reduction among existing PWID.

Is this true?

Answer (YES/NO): NO